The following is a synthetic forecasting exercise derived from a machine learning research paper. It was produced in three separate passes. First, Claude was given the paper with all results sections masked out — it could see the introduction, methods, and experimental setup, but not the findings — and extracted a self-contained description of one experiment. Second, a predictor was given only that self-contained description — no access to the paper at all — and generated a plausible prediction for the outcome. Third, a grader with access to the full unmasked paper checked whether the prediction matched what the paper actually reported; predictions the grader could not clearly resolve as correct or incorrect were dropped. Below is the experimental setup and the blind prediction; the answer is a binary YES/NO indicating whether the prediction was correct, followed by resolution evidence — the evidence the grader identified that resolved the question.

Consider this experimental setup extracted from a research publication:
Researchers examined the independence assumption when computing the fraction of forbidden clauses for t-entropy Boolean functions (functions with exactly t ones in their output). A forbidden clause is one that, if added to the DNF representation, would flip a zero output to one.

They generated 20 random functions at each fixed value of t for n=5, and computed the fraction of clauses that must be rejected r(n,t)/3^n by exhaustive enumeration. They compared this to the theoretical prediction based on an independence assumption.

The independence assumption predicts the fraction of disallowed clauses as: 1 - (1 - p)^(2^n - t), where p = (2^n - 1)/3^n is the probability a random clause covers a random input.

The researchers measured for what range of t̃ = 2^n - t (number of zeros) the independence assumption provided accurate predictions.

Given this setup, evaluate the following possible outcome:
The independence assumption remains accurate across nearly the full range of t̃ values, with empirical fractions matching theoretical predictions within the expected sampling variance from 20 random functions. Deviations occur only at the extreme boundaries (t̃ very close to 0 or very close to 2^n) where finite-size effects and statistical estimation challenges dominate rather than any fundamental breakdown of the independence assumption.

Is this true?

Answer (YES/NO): NO